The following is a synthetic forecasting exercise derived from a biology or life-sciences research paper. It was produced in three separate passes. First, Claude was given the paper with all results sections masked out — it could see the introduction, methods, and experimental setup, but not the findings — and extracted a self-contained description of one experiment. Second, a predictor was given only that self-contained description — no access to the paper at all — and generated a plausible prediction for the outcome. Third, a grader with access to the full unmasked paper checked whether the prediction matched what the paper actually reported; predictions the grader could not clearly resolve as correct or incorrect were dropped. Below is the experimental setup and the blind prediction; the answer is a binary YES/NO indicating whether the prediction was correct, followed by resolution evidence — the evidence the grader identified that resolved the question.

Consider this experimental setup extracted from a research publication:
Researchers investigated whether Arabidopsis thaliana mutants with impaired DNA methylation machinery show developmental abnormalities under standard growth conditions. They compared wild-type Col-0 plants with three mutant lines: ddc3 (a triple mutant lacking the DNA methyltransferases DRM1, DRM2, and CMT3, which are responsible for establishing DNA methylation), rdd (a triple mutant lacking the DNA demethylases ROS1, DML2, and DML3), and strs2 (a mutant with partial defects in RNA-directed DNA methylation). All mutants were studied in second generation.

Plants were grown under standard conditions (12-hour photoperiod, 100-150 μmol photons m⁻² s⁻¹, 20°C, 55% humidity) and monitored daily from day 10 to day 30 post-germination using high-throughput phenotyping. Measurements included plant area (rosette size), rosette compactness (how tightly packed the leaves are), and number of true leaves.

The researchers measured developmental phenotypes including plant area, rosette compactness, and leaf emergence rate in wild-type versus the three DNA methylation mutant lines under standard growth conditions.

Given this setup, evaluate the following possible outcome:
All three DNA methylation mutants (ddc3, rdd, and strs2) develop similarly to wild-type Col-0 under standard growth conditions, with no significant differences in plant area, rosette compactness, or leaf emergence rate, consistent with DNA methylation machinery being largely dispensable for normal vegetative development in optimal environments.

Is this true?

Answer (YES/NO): NO